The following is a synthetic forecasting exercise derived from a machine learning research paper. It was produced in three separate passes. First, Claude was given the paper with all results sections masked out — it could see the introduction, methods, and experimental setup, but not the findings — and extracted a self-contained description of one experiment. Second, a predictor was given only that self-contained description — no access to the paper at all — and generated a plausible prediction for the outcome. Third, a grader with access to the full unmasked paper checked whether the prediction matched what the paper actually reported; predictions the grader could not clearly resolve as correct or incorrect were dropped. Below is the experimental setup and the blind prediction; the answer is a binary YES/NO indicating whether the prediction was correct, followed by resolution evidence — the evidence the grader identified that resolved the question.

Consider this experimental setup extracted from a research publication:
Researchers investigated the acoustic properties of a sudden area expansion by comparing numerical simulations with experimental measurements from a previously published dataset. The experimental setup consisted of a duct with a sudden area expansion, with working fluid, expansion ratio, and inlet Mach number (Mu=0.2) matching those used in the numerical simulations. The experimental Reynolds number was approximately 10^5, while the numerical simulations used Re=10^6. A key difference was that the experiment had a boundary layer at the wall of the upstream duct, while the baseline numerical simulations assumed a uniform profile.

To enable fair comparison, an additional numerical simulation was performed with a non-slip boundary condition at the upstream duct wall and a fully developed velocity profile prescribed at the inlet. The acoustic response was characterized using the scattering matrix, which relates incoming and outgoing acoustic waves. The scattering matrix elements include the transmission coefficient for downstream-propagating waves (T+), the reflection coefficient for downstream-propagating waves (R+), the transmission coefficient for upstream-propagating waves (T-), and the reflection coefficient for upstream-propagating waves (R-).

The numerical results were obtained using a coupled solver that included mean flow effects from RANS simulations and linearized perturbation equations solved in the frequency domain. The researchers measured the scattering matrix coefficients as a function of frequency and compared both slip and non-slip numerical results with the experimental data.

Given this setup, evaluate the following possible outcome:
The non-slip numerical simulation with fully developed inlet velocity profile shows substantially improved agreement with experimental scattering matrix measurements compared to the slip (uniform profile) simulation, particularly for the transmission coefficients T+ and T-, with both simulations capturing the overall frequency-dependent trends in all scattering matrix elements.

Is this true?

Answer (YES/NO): NO